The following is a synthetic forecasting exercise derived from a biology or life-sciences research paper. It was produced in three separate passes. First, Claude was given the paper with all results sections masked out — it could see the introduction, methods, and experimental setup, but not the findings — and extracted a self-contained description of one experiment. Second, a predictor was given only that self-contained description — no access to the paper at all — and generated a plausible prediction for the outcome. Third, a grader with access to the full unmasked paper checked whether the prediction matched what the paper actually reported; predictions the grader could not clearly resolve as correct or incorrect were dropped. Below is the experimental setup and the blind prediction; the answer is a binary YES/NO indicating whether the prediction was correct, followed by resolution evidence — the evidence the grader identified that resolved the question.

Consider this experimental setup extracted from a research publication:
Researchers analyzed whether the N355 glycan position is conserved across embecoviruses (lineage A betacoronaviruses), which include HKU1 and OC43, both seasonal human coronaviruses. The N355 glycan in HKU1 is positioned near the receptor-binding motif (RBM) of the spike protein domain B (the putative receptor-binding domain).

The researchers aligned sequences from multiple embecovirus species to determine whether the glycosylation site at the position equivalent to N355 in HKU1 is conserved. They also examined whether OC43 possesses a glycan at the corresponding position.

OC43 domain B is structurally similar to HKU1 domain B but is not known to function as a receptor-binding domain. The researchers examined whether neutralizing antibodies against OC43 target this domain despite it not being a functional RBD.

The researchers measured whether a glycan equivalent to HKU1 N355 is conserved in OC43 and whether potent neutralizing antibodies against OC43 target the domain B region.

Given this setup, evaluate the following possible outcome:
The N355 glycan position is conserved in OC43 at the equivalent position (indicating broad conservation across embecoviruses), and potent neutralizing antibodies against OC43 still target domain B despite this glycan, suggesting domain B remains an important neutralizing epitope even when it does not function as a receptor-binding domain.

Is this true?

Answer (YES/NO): YES